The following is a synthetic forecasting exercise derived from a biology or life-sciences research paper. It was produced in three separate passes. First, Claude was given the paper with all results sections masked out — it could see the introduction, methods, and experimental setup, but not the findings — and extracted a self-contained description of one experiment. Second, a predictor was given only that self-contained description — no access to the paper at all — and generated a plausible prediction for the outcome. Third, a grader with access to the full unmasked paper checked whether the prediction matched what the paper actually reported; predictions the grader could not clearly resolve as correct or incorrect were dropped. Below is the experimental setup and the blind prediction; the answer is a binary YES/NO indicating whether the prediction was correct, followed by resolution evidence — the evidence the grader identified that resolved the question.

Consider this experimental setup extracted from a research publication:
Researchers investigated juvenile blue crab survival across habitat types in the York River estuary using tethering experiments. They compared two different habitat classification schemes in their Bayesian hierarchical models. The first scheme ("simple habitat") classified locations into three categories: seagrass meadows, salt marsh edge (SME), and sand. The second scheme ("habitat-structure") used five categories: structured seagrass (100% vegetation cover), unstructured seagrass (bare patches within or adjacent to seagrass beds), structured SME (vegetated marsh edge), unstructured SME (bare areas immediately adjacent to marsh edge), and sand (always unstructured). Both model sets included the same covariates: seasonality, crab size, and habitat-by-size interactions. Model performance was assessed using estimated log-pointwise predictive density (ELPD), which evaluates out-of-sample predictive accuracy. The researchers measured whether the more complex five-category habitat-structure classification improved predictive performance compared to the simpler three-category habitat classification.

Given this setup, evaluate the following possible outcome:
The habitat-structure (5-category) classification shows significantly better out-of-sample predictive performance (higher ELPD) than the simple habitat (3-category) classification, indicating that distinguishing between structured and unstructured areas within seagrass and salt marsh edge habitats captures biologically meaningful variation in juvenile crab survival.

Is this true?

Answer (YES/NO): NO